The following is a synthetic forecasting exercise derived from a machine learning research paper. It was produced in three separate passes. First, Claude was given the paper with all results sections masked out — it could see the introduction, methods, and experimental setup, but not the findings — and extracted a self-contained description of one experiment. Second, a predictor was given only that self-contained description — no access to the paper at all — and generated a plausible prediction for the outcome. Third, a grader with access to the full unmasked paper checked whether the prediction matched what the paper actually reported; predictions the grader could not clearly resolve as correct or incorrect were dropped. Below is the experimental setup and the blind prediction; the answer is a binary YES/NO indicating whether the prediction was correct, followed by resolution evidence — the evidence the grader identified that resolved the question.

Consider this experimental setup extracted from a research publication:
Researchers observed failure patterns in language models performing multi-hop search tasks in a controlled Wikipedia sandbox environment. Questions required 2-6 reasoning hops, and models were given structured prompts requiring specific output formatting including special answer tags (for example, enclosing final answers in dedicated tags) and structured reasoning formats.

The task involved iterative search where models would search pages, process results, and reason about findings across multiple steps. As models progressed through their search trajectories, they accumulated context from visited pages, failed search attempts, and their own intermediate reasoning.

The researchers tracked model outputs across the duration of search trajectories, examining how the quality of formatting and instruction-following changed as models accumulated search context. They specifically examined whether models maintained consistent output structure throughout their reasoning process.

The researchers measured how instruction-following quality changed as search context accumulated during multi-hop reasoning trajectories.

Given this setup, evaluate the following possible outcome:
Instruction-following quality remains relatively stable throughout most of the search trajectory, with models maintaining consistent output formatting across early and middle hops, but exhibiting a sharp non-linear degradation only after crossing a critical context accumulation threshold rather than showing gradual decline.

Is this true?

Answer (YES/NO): NO